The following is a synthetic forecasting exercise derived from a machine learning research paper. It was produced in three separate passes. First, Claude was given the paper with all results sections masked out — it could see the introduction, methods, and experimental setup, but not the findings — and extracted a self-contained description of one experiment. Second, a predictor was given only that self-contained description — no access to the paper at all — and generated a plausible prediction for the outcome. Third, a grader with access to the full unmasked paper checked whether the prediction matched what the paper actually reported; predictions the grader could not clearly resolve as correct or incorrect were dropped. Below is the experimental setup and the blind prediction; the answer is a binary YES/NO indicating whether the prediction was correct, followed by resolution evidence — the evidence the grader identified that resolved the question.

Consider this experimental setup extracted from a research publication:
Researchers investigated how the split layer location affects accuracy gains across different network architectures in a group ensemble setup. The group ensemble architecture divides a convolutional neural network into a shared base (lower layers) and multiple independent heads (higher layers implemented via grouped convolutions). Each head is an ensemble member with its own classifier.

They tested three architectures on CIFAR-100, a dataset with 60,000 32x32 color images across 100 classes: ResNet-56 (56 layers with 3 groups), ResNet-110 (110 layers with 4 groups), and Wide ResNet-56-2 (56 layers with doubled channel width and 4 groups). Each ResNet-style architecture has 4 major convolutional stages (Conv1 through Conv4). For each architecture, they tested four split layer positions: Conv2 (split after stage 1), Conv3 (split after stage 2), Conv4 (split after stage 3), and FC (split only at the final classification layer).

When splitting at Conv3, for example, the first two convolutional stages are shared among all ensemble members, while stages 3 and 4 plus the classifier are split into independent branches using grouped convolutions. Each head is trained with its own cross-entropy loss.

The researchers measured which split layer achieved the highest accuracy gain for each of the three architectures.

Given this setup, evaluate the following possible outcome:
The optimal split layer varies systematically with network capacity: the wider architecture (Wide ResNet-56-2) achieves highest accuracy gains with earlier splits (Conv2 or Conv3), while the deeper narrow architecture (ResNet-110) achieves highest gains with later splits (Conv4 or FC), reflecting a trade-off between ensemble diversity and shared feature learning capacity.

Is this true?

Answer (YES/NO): NO